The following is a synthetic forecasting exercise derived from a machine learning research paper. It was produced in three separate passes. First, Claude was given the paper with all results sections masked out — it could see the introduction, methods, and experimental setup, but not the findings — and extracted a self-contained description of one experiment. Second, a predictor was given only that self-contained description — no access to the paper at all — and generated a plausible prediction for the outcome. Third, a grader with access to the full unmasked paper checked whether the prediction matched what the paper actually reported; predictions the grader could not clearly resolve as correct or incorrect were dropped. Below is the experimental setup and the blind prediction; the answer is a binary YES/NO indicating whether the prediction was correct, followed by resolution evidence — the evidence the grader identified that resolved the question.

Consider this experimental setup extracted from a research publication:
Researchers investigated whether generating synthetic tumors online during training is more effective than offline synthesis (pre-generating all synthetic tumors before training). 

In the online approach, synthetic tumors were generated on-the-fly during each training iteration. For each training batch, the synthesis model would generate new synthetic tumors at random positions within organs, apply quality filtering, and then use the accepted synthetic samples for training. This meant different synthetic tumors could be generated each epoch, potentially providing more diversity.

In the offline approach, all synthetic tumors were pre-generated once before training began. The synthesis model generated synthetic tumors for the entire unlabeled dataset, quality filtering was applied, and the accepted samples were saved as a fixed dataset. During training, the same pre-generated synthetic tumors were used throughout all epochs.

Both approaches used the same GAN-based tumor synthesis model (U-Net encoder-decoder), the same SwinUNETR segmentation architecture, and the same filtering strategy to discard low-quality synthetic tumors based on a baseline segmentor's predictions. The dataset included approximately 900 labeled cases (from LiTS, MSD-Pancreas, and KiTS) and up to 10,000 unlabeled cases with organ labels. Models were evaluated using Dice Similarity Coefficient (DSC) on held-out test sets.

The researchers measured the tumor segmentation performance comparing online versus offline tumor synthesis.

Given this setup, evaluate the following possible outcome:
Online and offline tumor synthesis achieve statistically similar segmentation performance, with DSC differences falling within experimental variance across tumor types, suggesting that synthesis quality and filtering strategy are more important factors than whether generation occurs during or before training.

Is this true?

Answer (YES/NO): NO